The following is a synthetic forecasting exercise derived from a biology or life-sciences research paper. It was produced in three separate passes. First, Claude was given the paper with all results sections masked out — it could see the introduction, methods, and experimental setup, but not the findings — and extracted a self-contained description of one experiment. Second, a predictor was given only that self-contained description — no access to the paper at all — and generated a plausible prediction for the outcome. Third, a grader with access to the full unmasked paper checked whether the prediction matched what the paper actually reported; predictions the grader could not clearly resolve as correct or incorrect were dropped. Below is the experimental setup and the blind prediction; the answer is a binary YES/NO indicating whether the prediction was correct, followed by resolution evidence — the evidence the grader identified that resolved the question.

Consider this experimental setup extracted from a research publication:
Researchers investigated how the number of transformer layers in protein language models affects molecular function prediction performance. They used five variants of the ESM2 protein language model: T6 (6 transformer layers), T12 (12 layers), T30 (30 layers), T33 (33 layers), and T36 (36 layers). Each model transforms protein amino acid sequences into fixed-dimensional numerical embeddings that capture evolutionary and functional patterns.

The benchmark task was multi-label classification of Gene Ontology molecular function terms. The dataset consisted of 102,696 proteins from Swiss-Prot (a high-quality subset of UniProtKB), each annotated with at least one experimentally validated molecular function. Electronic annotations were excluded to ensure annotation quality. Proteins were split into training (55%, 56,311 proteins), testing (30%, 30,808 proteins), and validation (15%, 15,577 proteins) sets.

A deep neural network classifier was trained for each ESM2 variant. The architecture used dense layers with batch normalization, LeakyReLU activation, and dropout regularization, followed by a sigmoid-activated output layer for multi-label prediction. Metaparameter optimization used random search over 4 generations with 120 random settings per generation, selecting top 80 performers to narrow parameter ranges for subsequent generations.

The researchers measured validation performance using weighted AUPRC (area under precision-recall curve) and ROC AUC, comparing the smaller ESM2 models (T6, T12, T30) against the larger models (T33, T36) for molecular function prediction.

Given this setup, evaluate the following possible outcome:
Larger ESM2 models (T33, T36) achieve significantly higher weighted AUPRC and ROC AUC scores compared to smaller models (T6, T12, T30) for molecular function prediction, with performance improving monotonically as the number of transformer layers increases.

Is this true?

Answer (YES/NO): NO